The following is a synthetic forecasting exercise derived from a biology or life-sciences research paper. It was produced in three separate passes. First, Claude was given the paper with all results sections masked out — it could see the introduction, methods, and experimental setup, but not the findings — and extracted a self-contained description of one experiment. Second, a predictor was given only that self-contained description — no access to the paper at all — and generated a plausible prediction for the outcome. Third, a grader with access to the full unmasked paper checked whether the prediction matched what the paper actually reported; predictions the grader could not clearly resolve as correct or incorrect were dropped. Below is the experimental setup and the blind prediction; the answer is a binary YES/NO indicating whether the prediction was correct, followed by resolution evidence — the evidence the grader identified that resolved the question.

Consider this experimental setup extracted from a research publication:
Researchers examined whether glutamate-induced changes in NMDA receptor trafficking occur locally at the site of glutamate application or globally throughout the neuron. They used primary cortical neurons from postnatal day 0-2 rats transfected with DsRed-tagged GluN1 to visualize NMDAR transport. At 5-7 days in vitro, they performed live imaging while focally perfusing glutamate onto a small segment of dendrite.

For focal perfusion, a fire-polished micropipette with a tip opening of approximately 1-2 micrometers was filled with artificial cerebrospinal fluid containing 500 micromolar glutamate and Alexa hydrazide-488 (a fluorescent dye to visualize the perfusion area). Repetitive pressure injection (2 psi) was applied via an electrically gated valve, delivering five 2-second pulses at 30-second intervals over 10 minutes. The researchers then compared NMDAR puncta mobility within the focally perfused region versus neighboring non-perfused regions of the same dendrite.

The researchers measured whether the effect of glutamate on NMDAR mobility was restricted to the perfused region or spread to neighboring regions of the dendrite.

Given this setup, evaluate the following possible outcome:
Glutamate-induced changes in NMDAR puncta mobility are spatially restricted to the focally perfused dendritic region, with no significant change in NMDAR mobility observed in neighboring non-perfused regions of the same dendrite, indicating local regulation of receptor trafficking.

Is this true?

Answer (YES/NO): YES